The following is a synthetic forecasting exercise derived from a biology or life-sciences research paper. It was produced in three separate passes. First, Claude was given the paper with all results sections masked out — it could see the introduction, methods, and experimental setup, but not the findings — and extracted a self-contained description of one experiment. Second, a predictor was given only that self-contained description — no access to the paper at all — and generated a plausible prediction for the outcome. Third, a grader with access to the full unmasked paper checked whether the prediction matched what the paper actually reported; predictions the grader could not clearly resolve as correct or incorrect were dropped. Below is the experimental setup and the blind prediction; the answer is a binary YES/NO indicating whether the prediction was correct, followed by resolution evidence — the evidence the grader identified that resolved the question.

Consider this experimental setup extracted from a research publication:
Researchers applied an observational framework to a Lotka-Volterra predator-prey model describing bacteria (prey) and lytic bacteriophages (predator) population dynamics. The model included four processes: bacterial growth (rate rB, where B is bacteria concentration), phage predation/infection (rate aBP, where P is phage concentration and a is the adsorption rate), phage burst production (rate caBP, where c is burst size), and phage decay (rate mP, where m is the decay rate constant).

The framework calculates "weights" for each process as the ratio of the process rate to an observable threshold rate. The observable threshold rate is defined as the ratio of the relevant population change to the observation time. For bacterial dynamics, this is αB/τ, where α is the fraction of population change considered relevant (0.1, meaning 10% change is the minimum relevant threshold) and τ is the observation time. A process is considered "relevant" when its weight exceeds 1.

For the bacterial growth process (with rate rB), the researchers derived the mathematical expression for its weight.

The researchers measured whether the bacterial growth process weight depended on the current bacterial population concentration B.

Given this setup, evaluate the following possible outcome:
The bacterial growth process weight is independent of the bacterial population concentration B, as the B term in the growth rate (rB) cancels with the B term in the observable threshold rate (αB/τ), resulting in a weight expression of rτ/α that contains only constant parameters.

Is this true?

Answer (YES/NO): YES